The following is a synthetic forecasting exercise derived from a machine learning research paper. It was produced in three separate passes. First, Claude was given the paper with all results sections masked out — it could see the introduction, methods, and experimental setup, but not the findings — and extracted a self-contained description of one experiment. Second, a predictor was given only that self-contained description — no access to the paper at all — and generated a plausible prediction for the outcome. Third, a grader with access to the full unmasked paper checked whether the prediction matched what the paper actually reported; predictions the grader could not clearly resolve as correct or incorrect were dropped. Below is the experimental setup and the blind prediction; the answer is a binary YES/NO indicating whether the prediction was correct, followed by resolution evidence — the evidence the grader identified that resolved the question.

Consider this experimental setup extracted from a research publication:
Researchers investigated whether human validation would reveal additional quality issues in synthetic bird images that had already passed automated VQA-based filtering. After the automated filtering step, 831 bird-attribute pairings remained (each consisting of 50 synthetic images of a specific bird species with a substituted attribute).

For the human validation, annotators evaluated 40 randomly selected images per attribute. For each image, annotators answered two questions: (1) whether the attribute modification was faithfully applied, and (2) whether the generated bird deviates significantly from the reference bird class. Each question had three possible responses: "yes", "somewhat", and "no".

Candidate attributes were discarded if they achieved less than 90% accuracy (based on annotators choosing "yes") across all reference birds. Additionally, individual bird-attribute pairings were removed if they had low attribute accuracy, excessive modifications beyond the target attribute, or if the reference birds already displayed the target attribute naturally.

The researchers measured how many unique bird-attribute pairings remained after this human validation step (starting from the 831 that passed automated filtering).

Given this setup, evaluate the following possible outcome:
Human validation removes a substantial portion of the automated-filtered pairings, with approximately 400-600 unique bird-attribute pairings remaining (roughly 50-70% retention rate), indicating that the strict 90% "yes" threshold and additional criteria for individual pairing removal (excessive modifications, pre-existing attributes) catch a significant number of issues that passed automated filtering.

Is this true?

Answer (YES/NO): NO